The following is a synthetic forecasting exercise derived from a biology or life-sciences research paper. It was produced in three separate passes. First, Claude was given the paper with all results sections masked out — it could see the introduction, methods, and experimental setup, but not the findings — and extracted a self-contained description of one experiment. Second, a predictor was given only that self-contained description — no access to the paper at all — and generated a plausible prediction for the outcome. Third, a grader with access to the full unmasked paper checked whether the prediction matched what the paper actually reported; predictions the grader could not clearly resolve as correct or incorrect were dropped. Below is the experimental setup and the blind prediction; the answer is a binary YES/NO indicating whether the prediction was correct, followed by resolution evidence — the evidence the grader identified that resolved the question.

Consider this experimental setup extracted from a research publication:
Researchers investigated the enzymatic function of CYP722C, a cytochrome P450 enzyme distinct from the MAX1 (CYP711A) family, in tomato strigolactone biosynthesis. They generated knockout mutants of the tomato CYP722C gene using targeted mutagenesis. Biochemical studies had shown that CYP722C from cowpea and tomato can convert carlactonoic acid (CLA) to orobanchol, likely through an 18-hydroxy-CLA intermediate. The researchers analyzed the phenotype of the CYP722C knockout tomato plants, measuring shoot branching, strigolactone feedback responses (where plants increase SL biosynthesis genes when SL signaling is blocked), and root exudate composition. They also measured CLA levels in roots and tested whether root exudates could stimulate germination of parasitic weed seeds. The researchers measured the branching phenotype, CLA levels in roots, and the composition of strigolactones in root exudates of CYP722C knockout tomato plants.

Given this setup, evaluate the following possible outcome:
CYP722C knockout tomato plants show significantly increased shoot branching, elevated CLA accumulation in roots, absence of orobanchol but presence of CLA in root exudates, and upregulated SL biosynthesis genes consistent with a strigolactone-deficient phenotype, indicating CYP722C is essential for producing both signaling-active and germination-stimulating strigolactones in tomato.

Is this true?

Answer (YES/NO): NO